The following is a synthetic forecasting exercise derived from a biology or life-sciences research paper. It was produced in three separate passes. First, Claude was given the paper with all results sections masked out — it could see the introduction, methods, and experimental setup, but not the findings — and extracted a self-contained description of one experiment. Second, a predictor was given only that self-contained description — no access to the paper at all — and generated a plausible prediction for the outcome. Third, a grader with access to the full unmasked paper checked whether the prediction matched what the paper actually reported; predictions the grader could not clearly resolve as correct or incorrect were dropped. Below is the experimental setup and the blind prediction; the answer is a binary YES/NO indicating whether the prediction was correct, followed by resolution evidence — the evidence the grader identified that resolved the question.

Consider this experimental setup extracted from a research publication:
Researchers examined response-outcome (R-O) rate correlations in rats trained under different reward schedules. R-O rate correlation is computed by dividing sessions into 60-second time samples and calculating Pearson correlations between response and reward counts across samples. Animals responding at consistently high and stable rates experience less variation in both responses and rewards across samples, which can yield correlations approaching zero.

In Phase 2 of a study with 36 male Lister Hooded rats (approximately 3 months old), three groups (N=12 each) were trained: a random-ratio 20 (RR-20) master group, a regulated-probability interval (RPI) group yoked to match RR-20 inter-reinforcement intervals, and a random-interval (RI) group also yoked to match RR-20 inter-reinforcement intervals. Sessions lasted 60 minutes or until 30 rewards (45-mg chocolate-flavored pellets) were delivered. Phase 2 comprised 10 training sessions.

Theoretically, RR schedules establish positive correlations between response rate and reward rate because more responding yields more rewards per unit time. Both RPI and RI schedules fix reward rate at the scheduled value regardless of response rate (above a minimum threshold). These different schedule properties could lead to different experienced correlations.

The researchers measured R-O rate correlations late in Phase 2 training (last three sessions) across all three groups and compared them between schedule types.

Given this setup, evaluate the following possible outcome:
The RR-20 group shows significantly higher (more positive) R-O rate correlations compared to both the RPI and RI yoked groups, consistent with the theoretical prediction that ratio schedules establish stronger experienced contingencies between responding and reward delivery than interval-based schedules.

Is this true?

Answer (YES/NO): NO